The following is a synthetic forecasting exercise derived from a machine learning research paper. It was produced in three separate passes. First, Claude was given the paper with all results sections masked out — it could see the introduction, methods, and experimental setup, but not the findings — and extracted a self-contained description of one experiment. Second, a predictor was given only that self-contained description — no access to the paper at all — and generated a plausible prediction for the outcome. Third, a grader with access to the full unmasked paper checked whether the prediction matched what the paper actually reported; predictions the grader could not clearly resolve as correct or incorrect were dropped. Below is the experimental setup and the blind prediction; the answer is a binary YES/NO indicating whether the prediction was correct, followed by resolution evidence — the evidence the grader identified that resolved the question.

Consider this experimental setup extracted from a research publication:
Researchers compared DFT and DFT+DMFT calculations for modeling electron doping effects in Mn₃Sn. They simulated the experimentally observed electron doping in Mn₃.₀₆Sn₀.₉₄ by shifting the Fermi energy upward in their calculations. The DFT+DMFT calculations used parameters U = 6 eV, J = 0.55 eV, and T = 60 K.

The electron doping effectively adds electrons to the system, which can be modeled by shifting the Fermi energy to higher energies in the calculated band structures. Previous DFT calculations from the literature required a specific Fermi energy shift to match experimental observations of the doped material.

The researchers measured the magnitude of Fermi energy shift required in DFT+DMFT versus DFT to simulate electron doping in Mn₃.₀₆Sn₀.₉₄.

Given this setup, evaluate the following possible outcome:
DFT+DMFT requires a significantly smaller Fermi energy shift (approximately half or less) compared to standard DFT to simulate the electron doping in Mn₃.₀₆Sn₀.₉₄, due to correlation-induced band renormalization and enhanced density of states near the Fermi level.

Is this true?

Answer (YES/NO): YES